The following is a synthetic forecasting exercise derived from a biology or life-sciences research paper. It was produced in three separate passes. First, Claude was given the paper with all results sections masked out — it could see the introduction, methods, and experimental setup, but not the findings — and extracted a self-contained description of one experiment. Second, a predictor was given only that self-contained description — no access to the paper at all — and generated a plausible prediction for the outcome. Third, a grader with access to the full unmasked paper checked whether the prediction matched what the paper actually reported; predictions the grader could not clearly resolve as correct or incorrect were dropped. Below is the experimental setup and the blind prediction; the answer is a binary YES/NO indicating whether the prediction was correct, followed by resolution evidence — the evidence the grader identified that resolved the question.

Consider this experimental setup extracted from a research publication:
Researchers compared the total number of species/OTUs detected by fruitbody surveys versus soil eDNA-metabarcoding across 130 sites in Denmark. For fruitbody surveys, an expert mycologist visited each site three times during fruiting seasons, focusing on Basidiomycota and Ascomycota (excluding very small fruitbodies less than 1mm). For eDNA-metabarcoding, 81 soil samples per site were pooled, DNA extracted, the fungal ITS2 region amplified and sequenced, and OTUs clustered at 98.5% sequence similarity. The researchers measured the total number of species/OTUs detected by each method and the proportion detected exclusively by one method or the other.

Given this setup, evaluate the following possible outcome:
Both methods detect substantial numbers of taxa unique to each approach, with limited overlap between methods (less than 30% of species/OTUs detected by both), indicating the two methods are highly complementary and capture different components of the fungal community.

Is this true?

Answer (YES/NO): YES